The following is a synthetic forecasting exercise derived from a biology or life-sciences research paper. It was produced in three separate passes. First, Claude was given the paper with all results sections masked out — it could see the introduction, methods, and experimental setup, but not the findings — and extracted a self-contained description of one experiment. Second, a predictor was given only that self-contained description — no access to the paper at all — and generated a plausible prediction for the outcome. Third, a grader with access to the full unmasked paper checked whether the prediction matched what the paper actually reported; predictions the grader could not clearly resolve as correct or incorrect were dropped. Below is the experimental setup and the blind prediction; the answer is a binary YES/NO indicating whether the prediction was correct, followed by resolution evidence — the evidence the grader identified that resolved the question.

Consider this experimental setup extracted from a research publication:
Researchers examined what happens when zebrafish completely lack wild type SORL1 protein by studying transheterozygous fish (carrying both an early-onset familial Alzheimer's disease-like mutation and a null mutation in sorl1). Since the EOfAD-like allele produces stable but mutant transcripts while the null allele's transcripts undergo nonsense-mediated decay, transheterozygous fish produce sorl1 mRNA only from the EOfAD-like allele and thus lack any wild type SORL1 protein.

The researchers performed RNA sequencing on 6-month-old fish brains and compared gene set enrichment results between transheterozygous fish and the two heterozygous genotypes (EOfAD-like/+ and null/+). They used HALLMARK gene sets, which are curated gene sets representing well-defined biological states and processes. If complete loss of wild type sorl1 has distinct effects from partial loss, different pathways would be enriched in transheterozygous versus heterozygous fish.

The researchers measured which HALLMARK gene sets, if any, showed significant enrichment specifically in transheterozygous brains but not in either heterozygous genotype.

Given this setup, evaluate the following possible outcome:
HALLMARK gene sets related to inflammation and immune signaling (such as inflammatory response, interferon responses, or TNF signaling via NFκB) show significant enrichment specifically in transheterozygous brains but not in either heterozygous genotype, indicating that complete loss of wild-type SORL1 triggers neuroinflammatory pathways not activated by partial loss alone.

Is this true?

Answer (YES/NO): YES